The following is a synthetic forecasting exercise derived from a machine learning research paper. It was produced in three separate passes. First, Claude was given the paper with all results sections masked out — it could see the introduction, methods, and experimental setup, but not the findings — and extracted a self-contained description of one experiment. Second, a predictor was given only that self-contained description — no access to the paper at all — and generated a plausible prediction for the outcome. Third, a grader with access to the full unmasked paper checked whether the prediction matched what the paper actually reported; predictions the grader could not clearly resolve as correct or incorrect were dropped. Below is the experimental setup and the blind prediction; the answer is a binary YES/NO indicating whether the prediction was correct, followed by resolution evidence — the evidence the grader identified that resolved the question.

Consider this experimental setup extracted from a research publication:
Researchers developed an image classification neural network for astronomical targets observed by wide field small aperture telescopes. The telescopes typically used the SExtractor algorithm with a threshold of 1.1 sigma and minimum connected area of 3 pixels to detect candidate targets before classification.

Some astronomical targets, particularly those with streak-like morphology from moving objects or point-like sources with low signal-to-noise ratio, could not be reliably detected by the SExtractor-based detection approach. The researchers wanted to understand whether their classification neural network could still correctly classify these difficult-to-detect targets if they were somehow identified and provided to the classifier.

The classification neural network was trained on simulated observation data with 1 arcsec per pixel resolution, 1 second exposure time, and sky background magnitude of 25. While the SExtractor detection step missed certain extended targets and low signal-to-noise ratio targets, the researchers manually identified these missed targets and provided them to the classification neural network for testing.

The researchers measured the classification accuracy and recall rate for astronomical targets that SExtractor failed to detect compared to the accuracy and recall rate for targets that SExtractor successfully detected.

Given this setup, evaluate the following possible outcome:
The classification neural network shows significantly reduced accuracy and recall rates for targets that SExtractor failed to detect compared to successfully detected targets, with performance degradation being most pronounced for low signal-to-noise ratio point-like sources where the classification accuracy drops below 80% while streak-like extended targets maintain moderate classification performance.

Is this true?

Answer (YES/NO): NO